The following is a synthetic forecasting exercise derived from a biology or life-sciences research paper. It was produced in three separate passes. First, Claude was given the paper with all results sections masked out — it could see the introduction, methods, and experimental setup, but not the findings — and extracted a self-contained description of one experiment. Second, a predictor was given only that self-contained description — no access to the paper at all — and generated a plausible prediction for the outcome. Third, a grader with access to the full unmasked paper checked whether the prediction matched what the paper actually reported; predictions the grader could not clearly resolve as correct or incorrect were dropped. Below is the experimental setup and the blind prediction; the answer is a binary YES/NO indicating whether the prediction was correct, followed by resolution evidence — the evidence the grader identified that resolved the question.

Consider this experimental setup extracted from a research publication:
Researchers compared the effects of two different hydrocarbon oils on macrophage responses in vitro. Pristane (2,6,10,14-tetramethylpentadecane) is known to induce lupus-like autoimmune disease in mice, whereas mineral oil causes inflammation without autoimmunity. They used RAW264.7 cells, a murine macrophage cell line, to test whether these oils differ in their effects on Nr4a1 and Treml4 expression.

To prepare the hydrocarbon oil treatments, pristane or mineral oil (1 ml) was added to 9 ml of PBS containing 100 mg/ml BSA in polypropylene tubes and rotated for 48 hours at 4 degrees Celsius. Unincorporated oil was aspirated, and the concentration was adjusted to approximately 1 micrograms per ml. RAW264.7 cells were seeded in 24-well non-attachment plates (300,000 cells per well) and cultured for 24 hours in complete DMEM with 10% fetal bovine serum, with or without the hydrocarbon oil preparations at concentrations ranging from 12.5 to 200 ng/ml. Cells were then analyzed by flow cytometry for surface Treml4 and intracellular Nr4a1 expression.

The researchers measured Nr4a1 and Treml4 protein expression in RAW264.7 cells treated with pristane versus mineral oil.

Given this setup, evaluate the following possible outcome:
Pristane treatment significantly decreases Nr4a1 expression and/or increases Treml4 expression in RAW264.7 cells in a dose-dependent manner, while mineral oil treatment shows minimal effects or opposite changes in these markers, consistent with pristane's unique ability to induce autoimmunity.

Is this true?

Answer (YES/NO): YES